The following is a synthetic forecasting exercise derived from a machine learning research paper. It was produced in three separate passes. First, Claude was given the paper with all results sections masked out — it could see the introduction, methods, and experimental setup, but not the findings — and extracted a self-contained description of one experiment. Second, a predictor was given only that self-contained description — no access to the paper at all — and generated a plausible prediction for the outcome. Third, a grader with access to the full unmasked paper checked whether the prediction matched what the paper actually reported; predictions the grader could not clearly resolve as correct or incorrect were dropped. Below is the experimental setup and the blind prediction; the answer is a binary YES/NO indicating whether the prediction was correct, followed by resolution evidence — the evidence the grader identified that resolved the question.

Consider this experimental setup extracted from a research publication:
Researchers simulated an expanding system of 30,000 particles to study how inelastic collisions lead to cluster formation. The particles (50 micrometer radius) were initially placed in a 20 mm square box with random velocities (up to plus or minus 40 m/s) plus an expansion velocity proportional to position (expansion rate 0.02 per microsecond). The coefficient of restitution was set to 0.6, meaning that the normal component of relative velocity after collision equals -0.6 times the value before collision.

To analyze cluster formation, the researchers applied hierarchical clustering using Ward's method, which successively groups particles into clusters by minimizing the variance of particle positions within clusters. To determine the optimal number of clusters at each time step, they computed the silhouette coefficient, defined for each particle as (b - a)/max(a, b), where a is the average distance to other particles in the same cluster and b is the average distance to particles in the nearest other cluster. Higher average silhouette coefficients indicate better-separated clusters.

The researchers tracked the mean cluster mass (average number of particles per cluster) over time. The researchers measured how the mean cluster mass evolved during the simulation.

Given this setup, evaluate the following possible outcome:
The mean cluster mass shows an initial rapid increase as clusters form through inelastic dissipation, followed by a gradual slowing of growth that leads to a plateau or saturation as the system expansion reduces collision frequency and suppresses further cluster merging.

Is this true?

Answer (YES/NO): YES